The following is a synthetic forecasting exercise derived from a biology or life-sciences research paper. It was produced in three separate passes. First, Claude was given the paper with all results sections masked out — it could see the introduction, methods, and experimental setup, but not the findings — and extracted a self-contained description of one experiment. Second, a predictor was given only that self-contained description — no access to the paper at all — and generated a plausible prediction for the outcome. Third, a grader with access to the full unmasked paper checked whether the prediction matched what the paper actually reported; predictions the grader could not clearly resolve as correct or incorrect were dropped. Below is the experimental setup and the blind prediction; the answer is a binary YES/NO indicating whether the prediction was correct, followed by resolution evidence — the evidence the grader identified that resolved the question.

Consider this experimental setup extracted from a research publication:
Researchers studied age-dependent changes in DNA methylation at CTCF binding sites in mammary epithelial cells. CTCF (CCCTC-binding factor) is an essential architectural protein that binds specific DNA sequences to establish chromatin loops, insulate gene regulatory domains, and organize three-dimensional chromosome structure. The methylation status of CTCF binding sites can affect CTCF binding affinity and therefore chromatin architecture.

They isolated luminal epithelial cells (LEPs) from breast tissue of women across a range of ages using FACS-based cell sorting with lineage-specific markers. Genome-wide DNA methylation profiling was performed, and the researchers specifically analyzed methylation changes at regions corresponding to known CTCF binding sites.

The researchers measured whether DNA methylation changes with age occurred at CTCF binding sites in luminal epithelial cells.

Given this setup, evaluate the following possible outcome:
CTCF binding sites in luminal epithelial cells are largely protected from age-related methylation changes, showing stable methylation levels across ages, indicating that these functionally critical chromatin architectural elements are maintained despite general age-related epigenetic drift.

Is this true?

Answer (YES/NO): NO